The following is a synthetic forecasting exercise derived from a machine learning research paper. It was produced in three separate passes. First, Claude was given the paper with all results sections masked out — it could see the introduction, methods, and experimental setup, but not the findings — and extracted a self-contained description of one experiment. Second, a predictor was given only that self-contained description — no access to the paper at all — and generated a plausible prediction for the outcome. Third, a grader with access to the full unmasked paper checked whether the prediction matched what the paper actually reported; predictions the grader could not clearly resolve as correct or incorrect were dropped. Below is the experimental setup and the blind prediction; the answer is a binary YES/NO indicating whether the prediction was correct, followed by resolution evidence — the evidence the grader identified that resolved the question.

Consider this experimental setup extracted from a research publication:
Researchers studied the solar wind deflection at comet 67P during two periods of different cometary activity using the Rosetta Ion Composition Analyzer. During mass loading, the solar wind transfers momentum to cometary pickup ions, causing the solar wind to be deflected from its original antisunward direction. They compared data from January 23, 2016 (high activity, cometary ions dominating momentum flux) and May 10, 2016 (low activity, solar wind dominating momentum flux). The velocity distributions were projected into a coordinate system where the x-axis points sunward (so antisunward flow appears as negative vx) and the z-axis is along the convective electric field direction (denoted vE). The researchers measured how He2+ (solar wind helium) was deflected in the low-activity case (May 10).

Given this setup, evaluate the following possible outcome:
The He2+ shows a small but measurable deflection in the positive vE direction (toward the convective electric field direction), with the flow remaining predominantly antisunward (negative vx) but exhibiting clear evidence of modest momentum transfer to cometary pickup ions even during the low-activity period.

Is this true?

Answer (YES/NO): NO